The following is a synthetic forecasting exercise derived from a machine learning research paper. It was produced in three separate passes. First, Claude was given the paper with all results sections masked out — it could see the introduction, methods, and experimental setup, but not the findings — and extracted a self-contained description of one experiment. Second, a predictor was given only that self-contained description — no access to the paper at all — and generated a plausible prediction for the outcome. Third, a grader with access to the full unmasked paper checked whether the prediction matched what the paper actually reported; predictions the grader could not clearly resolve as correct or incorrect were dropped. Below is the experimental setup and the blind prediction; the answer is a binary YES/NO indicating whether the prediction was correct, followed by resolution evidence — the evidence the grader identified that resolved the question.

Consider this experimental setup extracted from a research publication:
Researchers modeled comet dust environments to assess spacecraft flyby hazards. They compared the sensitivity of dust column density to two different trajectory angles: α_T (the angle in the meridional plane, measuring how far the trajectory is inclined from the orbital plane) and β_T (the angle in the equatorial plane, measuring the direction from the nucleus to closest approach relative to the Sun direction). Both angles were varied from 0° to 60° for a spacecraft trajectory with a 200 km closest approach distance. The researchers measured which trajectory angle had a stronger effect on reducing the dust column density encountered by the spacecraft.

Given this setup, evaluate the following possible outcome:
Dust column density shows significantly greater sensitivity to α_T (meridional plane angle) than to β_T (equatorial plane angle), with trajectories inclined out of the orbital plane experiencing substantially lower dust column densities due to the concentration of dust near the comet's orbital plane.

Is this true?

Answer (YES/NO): NO